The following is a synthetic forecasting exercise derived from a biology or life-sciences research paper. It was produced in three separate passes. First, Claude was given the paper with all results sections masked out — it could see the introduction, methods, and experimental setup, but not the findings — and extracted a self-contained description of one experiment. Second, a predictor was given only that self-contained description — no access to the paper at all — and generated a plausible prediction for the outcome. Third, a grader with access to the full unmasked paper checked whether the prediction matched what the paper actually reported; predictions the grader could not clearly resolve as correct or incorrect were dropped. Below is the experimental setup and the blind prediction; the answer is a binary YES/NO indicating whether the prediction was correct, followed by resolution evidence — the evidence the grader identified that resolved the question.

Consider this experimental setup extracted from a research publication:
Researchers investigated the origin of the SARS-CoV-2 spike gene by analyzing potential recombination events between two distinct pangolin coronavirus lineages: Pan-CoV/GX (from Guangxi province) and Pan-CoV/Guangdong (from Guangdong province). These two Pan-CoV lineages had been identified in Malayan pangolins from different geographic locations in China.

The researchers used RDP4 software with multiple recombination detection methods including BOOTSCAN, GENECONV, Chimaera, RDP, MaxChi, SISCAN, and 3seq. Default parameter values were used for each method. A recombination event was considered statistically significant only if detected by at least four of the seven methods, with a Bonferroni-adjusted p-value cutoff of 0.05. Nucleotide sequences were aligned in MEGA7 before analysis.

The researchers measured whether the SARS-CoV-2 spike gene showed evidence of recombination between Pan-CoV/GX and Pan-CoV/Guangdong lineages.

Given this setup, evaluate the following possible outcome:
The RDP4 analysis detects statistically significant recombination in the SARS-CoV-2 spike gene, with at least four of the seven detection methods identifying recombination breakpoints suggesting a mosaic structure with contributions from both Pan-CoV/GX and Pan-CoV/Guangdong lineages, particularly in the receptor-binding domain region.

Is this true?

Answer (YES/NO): NO